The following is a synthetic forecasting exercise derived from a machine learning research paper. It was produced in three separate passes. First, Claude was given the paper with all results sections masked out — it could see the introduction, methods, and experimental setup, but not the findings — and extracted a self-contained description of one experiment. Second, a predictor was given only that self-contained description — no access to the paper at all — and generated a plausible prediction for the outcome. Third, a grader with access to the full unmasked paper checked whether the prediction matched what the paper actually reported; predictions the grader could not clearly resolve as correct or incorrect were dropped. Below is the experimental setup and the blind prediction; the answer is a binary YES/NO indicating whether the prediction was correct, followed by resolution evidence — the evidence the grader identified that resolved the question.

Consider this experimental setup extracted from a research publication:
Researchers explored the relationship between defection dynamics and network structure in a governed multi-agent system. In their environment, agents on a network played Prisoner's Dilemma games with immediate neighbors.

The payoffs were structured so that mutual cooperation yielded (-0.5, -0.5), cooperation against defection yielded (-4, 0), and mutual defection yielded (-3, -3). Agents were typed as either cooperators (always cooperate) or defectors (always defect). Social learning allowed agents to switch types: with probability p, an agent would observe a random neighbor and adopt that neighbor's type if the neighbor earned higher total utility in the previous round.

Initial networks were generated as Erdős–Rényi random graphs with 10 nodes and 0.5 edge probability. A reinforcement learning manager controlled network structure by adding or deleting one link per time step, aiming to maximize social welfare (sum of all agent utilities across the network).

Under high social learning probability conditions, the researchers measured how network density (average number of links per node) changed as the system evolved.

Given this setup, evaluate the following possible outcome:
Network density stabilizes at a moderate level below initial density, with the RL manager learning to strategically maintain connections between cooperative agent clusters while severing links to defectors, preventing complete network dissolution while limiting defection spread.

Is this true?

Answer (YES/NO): NO